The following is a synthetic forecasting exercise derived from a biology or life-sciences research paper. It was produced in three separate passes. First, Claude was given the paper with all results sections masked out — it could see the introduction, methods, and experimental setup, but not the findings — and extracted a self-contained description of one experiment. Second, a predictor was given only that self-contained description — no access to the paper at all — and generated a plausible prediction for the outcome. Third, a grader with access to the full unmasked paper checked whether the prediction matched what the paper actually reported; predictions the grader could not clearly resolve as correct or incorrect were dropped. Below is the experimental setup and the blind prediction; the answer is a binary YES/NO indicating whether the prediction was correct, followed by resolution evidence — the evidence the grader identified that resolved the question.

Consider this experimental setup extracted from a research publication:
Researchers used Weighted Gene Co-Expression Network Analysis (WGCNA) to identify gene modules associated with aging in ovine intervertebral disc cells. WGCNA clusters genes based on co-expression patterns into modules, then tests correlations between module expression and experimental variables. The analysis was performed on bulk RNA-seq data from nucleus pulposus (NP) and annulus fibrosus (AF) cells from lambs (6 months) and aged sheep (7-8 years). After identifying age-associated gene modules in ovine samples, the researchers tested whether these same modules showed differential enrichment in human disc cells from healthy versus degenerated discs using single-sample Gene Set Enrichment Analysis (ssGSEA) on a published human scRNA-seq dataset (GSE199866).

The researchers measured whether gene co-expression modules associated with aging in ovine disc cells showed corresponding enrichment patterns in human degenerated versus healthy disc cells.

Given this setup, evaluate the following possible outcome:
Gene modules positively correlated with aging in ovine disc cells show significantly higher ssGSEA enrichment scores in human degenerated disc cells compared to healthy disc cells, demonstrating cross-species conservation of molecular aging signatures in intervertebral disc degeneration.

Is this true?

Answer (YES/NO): YES